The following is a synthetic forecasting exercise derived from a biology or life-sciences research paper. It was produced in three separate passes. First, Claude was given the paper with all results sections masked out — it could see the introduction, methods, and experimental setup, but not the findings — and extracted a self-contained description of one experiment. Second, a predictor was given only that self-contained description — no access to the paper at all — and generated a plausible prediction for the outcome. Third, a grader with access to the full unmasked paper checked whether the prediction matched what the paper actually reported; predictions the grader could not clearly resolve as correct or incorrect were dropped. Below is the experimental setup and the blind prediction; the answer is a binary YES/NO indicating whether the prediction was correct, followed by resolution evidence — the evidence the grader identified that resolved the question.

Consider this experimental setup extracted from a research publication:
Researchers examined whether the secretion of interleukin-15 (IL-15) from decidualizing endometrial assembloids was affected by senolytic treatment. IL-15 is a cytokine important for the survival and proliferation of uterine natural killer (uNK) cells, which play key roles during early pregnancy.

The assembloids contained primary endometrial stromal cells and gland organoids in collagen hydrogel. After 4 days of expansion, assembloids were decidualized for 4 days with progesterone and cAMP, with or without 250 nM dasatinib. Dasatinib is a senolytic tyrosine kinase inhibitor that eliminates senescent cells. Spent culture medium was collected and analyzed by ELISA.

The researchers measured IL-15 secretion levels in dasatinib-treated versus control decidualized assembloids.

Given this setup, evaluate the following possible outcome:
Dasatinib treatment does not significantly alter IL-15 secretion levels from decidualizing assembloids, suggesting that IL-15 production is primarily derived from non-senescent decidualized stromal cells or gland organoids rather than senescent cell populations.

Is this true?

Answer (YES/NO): NO